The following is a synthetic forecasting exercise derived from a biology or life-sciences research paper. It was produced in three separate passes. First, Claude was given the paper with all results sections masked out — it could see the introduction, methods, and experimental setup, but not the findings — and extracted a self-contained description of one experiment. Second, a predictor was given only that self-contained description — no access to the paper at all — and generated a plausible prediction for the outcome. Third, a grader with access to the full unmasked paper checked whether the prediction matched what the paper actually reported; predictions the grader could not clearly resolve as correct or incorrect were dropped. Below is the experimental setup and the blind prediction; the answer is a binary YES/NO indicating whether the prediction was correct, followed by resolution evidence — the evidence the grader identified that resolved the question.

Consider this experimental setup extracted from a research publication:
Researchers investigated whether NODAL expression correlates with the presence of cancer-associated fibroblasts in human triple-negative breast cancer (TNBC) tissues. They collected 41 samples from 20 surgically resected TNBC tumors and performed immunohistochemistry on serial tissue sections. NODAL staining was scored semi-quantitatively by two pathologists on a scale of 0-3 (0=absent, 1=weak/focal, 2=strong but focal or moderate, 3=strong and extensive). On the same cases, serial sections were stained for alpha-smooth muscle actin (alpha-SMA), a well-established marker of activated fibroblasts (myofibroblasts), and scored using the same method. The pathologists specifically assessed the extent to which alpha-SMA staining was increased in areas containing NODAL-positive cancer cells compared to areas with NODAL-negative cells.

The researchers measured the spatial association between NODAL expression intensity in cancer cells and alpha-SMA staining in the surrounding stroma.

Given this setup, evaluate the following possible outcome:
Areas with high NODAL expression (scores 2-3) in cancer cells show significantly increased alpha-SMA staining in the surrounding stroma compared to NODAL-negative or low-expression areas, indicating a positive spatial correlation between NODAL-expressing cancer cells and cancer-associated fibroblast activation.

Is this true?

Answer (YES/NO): YES